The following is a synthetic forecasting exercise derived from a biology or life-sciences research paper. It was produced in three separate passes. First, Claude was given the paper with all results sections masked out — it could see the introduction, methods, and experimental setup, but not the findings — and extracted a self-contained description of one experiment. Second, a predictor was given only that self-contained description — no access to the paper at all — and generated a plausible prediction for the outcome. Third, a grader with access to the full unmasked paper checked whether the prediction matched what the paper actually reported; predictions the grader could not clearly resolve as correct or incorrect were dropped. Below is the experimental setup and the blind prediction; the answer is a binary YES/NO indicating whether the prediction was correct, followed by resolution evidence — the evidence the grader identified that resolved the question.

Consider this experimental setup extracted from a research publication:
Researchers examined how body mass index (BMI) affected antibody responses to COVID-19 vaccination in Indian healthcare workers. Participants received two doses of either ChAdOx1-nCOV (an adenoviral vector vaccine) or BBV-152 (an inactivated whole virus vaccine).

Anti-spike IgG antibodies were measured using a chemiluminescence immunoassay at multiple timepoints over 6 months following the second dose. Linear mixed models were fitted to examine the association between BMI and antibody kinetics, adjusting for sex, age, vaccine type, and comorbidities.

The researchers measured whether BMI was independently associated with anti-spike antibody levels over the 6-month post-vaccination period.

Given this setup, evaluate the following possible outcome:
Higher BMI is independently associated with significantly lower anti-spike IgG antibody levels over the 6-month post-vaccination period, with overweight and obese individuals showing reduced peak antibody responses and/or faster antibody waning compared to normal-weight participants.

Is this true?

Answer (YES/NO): NO